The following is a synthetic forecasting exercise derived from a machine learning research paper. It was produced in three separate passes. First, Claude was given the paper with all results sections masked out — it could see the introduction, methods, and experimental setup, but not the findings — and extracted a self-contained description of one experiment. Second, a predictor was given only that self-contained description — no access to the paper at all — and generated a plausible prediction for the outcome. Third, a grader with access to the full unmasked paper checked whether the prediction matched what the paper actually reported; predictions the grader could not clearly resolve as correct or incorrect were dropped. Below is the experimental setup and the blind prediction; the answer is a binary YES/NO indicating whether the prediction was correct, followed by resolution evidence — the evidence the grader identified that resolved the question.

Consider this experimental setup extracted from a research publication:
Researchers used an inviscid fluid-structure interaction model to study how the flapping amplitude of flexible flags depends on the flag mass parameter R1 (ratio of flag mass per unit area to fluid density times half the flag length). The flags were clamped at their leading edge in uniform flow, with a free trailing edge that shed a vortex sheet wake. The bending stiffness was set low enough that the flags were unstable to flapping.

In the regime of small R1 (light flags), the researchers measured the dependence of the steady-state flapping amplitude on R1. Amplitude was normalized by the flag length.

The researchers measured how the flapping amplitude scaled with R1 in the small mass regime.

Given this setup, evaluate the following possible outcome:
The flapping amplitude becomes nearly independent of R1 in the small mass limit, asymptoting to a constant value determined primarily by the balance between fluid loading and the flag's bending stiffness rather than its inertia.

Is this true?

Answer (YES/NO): NO